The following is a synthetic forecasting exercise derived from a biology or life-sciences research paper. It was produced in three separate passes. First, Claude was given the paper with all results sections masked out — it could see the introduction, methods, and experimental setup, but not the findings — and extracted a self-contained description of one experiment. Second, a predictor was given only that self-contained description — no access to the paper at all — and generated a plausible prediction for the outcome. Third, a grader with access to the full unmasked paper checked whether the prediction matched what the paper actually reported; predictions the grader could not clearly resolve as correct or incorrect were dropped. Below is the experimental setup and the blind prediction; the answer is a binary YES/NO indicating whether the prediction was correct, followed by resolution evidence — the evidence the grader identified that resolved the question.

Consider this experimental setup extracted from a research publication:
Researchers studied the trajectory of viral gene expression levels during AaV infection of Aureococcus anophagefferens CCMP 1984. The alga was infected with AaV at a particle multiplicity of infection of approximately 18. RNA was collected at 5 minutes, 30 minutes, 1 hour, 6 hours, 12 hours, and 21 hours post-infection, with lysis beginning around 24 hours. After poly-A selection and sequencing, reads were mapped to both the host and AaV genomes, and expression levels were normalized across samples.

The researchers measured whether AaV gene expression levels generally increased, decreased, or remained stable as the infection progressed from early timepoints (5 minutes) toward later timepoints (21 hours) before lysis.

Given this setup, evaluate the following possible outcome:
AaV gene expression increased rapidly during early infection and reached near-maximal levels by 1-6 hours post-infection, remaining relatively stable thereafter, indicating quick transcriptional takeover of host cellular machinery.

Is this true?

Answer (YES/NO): NO